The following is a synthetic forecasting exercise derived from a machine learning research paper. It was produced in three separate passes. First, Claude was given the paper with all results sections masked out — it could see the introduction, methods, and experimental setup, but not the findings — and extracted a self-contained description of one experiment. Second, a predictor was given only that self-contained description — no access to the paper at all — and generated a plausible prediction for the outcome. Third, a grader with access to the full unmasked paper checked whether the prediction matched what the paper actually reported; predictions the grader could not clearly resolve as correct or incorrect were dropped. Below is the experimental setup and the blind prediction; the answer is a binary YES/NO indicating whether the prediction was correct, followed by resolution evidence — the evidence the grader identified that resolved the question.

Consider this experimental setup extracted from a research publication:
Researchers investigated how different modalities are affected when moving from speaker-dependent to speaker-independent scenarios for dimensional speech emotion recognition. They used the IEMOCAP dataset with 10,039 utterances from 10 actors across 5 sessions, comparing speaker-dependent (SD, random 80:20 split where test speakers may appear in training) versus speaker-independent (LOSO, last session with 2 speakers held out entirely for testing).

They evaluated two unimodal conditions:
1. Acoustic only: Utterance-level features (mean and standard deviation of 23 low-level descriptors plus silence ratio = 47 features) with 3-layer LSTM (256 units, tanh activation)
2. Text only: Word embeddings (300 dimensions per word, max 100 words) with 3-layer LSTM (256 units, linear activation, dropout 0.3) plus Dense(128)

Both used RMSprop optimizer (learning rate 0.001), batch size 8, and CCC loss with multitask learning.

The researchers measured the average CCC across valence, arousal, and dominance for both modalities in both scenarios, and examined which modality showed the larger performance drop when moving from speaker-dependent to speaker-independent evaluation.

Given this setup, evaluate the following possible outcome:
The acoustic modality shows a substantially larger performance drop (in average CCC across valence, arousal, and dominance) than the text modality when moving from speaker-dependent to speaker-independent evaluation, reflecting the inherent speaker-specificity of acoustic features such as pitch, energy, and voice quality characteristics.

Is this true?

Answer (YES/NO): NO